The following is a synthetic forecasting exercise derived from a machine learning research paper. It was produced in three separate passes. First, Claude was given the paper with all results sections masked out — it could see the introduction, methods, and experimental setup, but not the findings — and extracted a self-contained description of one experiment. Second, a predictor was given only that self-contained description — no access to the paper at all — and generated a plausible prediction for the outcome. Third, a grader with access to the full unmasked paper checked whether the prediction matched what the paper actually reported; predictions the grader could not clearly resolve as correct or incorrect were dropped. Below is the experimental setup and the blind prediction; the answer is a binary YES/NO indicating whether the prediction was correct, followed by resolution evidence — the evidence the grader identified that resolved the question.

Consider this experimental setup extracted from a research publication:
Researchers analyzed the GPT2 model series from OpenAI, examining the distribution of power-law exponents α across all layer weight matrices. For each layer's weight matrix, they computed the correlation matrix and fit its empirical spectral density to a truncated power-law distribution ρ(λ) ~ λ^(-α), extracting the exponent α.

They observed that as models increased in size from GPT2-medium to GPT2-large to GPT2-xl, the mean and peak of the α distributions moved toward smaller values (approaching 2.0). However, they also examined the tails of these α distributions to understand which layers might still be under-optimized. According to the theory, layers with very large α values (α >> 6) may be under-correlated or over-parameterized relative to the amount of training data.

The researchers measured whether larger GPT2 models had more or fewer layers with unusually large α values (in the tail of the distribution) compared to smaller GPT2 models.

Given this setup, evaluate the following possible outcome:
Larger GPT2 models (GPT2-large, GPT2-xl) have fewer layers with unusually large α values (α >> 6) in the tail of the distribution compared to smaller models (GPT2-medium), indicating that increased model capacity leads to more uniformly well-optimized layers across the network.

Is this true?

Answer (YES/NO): NO